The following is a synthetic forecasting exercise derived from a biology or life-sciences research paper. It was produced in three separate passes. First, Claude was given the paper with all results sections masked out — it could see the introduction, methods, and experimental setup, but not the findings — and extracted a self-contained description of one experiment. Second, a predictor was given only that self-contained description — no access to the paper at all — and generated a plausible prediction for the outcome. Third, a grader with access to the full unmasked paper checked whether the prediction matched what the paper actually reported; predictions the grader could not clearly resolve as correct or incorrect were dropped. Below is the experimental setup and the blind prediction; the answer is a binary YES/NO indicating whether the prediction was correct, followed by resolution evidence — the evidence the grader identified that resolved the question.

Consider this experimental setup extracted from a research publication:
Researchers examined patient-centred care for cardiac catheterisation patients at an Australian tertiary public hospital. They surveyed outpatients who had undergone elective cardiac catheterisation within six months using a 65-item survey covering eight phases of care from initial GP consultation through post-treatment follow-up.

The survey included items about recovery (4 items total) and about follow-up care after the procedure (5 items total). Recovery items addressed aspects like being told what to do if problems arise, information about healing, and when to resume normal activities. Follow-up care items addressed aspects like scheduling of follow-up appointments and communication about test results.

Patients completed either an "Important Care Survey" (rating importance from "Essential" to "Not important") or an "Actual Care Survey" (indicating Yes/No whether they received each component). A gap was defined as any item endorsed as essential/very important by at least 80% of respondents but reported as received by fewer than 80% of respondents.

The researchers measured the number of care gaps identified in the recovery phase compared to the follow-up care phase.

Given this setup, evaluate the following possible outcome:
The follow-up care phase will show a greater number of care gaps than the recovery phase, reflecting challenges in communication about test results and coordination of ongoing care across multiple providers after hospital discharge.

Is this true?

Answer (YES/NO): YES